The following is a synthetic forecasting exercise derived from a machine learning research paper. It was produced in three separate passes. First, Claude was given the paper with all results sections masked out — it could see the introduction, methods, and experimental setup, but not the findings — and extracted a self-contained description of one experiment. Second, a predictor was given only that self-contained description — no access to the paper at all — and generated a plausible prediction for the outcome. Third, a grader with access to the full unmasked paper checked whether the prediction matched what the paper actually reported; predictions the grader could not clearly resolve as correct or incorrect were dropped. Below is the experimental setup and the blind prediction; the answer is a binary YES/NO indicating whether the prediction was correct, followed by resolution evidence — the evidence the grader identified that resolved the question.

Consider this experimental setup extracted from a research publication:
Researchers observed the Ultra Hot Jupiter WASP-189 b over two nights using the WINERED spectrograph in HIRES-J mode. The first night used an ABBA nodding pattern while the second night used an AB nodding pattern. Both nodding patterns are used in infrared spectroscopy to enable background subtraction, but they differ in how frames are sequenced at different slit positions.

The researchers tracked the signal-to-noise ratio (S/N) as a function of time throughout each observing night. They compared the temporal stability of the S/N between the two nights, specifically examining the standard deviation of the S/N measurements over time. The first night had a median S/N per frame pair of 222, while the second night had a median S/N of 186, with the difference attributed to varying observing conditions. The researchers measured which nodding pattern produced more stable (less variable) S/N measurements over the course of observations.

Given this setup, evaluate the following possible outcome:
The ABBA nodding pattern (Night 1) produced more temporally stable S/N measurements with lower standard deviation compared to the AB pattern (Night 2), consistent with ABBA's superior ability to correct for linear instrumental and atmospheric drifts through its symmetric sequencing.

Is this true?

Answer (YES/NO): NO